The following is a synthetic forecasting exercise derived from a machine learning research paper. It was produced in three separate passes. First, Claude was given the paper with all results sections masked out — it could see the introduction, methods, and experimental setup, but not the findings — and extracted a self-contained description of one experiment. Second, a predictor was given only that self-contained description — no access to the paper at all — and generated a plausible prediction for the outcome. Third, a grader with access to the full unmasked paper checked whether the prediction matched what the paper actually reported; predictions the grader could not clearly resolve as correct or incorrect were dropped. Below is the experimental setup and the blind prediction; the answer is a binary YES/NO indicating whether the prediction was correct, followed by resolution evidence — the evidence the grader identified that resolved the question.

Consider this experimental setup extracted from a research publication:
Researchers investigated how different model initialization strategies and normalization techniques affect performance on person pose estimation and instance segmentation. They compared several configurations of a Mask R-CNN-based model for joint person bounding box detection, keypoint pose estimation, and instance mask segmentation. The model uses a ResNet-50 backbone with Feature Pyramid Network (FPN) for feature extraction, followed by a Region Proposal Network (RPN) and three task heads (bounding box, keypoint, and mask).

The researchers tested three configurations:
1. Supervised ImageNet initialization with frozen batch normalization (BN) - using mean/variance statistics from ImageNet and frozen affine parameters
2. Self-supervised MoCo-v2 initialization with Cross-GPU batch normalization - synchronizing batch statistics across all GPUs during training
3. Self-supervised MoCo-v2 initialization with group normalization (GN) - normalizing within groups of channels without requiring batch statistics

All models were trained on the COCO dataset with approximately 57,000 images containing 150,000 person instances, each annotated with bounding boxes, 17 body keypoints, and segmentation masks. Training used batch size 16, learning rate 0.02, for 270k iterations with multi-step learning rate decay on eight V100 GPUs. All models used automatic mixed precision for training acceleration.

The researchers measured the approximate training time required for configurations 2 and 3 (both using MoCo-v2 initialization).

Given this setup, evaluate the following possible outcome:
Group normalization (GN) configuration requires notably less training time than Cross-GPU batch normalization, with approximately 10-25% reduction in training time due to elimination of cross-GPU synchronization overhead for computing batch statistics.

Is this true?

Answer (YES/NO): YES